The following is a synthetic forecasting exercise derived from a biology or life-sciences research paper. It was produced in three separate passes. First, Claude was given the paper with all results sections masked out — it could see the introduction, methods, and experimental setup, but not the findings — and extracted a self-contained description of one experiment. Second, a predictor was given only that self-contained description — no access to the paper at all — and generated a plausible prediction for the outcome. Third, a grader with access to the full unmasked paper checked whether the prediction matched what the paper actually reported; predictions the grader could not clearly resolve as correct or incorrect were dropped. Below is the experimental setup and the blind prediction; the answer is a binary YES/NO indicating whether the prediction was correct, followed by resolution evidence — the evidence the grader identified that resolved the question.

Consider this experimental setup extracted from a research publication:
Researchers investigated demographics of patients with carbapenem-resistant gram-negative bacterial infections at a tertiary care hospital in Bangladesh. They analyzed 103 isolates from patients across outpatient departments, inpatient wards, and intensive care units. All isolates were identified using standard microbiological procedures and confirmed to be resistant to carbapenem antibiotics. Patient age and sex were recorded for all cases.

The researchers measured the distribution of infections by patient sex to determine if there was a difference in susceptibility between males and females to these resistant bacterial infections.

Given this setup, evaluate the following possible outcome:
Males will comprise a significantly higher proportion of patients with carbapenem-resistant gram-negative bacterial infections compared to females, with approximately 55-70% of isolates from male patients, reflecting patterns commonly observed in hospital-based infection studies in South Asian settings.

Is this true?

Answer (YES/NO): YES